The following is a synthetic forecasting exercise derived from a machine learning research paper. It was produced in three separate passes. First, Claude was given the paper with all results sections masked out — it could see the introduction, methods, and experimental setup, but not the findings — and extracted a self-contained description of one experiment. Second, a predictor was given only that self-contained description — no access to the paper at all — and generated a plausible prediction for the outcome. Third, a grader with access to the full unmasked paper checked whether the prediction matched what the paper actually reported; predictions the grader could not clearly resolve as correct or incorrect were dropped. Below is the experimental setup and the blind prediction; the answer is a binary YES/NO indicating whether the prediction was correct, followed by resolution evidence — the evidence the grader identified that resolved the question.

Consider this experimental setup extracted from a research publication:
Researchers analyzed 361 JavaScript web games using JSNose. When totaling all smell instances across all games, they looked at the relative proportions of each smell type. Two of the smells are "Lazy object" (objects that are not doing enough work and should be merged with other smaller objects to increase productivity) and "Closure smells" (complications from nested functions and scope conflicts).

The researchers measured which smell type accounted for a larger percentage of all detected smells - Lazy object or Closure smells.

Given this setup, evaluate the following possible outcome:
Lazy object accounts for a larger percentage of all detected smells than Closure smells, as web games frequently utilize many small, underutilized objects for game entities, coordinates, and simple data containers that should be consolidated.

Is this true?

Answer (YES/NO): YES